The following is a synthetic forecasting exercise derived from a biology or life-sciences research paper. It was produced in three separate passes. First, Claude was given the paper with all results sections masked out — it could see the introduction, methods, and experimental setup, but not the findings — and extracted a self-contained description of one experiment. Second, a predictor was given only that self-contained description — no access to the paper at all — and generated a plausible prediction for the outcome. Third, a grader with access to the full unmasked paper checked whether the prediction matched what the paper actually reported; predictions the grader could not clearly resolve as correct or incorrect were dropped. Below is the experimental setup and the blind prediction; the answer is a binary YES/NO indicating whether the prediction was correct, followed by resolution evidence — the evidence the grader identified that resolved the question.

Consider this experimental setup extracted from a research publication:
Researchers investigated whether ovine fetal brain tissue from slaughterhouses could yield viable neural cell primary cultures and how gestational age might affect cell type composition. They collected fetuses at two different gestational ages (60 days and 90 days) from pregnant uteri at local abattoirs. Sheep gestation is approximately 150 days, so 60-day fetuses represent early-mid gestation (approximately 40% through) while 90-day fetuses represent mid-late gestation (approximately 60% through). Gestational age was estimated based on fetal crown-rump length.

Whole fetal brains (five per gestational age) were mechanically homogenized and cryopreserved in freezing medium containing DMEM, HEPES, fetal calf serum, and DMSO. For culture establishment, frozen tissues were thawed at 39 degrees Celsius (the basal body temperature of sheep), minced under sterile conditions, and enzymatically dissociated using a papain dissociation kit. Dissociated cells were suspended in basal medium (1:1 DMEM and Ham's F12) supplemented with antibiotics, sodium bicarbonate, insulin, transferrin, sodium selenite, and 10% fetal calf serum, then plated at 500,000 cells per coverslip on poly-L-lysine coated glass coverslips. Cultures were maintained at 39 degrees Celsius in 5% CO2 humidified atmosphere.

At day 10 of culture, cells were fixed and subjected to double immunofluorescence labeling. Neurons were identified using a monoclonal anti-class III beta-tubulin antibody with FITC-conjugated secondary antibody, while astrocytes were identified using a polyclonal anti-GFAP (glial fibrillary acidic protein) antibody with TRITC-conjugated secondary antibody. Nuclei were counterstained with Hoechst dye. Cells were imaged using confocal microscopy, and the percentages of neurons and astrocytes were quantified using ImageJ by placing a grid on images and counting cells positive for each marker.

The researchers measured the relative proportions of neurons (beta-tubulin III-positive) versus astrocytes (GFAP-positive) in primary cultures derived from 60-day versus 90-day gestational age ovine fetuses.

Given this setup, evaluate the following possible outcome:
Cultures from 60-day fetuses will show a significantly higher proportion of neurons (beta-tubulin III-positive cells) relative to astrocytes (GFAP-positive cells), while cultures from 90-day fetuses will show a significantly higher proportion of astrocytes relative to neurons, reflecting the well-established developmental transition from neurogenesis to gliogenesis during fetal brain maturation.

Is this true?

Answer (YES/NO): YES